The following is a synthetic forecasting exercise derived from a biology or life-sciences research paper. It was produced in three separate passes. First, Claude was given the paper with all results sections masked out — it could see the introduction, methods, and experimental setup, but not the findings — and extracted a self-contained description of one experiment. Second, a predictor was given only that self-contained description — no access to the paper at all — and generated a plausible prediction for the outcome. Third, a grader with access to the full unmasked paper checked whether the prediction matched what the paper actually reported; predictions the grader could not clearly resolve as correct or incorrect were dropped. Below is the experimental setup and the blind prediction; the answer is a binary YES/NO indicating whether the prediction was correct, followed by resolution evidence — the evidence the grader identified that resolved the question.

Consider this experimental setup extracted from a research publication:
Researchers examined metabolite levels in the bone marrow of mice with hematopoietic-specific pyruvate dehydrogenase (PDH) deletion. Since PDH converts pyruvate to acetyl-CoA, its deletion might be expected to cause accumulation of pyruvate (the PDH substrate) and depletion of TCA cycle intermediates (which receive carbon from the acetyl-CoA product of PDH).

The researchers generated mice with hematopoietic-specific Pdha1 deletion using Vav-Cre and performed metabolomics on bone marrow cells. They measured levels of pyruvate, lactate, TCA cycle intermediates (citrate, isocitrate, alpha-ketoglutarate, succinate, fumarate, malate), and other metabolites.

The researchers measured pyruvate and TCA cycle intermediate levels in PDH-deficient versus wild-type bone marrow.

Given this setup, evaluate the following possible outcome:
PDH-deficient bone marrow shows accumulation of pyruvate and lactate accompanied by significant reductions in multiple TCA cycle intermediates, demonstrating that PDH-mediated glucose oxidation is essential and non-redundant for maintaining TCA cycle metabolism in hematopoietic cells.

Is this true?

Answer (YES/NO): NO